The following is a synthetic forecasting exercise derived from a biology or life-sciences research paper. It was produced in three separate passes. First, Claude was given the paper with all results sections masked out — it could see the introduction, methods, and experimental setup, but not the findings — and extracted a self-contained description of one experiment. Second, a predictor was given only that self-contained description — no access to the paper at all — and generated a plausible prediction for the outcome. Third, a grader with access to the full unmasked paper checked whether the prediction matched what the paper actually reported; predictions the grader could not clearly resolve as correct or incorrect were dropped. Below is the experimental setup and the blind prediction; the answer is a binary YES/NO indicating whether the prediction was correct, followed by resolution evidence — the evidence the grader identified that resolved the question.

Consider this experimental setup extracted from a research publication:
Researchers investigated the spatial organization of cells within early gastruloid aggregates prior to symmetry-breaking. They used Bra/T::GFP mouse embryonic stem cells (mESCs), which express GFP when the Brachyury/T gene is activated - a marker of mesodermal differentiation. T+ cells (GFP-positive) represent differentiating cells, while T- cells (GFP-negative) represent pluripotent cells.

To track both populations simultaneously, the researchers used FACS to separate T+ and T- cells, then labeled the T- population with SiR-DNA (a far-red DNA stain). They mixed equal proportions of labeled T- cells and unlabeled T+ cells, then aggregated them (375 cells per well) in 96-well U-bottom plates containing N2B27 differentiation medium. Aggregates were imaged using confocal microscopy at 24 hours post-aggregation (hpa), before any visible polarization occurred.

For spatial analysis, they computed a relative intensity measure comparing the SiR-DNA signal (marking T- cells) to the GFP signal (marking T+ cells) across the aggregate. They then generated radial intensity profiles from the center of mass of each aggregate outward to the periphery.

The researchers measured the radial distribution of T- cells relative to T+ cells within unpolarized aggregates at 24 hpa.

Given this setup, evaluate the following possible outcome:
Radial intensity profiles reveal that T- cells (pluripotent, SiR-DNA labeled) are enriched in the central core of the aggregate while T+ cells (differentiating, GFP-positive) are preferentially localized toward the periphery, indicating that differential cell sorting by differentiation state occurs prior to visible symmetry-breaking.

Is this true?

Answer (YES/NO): NO